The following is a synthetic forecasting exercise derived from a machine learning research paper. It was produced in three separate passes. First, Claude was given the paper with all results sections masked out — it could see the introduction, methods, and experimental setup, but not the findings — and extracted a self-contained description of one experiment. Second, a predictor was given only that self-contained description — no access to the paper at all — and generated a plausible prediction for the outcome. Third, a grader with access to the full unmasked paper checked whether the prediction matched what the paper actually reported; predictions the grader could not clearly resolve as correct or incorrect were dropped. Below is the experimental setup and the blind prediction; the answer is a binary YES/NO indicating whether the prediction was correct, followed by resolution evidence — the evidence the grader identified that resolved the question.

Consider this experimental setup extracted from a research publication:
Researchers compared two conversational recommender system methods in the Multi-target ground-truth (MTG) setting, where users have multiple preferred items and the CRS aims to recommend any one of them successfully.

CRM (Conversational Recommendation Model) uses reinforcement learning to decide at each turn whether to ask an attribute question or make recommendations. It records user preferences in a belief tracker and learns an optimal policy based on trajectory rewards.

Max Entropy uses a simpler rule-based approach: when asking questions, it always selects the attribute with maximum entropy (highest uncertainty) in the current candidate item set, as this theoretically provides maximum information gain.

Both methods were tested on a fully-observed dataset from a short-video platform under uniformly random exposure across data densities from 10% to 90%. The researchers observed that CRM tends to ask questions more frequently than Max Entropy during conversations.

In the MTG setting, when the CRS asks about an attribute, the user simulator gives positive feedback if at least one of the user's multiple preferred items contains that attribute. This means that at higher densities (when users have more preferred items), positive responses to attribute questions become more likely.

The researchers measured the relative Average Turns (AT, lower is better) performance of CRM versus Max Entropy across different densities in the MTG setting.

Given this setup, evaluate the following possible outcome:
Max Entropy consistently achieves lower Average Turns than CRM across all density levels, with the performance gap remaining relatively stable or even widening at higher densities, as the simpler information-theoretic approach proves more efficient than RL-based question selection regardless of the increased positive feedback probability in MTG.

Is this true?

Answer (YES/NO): NO